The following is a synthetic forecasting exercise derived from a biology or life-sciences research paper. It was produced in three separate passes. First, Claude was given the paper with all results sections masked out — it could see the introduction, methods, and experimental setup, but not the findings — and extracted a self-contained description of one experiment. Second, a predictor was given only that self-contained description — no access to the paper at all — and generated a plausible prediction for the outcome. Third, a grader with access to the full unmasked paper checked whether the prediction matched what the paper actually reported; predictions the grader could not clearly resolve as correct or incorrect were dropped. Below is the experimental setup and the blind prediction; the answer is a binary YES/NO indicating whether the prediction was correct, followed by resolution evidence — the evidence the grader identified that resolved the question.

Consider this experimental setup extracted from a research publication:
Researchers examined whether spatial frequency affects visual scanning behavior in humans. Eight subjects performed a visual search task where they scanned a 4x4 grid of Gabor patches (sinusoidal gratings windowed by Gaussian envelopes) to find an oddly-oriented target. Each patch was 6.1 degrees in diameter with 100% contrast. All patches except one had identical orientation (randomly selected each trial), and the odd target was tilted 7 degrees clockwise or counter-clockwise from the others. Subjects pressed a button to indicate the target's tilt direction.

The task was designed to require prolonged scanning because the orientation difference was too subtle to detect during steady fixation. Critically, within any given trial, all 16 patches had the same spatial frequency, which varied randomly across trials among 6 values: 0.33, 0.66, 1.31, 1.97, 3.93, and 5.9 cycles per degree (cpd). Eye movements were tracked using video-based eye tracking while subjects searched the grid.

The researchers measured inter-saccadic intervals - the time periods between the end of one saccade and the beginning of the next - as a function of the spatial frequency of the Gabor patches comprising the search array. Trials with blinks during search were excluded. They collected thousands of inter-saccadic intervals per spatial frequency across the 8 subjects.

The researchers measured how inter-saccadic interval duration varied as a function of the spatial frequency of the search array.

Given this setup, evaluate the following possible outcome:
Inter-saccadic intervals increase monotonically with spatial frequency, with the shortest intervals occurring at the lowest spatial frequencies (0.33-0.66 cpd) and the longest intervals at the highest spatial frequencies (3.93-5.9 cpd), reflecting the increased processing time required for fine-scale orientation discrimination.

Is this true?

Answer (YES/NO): YES